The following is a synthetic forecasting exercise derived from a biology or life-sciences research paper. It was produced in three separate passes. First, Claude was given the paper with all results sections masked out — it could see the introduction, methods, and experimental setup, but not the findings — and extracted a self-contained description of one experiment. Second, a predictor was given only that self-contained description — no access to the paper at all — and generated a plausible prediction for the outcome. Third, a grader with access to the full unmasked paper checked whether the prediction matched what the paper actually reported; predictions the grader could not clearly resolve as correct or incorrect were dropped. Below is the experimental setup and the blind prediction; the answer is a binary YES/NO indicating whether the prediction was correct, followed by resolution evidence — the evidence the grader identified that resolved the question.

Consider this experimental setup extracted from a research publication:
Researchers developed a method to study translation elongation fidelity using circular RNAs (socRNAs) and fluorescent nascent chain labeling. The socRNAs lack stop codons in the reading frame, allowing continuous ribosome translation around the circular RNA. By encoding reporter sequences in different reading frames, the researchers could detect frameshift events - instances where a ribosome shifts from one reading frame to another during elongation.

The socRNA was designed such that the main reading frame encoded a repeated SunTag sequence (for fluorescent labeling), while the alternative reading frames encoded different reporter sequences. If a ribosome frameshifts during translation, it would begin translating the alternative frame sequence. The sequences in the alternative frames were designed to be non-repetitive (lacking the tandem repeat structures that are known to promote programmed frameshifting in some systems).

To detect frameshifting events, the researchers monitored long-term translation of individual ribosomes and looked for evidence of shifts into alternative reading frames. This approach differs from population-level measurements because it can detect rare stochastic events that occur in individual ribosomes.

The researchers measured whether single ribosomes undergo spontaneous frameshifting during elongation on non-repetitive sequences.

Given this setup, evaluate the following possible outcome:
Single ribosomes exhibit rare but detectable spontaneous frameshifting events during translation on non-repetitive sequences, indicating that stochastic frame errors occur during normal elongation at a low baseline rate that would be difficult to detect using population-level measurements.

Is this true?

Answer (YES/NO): YES